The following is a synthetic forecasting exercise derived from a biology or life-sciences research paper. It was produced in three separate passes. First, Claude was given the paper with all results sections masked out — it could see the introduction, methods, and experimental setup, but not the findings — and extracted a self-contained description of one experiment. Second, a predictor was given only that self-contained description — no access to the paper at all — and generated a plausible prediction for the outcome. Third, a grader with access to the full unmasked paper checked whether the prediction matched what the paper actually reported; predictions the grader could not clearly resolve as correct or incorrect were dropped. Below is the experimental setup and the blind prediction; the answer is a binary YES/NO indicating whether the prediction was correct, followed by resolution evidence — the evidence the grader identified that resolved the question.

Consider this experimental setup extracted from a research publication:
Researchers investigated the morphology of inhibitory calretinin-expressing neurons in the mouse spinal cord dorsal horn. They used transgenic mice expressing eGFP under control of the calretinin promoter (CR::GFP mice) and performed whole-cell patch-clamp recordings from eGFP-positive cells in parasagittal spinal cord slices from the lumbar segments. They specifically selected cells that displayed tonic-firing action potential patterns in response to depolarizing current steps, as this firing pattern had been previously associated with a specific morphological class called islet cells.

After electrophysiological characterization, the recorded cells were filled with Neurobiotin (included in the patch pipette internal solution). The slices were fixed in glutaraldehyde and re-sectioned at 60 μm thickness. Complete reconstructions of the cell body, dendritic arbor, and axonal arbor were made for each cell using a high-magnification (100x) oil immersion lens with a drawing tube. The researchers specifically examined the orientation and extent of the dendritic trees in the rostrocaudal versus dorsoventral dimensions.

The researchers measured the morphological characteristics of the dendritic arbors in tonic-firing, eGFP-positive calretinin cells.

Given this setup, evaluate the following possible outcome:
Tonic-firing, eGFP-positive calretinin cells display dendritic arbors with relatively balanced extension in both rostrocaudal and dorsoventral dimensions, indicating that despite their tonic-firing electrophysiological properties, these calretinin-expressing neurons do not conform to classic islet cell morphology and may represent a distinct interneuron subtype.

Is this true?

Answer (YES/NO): NO